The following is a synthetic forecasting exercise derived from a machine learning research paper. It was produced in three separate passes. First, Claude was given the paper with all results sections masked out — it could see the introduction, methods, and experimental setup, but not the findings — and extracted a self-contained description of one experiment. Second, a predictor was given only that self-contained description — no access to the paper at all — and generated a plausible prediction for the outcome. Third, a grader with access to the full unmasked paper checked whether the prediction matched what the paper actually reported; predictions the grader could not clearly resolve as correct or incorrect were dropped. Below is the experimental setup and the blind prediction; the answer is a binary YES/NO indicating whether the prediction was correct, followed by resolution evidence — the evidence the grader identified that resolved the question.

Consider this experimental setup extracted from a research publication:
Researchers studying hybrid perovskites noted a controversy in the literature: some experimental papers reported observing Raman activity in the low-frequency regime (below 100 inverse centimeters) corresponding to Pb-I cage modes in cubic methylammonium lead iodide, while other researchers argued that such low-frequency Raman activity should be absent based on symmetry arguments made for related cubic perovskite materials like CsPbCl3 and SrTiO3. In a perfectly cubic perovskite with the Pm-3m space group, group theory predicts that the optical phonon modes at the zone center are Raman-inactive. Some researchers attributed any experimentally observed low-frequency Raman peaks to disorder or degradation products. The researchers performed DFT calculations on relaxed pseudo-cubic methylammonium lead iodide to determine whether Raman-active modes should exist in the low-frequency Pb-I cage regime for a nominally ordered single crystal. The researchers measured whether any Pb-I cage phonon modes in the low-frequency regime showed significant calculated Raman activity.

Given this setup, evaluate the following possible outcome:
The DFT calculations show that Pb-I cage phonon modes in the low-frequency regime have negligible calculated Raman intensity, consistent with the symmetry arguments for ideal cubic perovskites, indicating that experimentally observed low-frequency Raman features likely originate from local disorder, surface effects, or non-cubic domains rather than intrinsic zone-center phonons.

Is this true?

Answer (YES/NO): NO